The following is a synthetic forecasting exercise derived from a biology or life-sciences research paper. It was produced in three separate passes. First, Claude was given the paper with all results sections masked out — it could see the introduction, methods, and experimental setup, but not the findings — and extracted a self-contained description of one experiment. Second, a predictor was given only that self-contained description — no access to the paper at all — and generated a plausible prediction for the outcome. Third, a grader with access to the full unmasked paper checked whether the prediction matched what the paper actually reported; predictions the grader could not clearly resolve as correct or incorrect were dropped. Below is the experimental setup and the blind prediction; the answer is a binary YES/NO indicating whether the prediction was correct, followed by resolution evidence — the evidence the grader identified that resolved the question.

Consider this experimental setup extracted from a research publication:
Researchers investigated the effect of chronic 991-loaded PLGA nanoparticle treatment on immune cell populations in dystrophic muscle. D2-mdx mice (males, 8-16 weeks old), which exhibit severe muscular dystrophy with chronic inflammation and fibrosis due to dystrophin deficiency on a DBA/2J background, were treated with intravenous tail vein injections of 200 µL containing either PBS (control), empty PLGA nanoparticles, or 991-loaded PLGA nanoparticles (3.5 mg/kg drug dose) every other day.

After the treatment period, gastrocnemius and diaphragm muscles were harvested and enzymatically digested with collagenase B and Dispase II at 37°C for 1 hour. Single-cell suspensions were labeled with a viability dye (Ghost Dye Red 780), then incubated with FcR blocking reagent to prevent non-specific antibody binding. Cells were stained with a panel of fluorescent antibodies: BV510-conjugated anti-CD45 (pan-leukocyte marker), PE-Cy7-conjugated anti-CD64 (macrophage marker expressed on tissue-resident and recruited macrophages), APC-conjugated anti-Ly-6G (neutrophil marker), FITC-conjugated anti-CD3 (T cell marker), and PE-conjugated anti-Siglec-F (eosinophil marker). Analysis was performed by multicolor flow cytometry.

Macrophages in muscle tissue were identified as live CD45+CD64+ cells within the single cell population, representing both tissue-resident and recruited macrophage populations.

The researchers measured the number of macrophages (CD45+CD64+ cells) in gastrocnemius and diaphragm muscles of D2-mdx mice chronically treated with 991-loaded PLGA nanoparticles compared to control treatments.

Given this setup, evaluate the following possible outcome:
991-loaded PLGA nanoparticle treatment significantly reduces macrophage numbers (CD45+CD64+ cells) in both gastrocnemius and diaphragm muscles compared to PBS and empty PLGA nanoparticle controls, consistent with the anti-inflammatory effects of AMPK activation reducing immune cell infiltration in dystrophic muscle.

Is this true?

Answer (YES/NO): YES